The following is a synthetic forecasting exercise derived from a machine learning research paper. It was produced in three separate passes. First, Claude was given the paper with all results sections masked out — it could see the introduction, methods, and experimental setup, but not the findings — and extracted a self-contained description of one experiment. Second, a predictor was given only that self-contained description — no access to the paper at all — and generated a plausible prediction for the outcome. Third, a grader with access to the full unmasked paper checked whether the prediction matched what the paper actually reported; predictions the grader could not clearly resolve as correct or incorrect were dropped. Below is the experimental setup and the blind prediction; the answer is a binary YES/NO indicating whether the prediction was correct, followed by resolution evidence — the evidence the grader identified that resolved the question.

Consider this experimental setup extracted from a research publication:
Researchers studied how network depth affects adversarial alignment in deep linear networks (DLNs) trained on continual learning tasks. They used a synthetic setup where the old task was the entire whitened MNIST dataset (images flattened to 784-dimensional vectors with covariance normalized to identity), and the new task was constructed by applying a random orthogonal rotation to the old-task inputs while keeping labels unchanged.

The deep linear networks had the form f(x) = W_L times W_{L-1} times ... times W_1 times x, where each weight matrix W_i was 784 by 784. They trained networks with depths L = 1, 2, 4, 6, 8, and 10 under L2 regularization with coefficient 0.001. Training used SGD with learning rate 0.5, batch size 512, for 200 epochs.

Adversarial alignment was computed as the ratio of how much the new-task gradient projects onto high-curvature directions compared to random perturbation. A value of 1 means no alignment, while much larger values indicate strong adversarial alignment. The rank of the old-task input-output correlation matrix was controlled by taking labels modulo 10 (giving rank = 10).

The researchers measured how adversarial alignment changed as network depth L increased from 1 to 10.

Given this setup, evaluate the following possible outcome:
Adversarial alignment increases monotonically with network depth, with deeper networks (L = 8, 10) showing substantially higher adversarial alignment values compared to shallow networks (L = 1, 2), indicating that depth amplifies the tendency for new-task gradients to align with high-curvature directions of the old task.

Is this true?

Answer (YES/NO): YES